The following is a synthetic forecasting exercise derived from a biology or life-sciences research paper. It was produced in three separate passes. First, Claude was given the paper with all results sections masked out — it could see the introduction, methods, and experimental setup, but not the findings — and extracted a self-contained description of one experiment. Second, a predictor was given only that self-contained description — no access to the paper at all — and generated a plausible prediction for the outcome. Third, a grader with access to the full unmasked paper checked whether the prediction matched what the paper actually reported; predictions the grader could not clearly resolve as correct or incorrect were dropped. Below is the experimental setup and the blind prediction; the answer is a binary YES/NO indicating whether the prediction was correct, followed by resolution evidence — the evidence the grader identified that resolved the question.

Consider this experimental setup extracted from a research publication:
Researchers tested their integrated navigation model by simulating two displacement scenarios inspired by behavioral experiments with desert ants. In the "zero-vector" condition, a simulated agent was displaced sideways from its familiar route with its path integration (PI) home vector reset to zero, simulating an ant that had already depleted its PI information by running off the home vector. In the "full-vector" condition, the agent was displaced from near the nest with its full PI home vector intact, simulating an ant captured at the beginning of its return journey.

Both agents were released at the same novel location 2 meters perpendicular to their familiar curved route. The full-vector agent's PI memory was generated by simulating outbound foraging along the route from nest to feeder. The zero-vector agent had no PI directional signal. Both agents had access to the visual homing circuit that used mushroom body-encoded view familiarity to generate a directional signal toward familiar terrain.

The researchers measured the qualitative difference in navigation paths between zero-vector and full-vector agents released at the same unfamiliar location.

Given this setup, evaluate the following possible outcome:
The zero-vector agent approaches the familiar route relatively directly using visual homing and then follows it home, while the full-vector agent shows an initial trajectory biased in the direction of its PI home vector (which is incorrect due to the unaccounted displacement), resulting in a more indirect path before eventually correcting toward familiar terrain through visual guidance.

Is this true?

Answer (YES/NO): NO